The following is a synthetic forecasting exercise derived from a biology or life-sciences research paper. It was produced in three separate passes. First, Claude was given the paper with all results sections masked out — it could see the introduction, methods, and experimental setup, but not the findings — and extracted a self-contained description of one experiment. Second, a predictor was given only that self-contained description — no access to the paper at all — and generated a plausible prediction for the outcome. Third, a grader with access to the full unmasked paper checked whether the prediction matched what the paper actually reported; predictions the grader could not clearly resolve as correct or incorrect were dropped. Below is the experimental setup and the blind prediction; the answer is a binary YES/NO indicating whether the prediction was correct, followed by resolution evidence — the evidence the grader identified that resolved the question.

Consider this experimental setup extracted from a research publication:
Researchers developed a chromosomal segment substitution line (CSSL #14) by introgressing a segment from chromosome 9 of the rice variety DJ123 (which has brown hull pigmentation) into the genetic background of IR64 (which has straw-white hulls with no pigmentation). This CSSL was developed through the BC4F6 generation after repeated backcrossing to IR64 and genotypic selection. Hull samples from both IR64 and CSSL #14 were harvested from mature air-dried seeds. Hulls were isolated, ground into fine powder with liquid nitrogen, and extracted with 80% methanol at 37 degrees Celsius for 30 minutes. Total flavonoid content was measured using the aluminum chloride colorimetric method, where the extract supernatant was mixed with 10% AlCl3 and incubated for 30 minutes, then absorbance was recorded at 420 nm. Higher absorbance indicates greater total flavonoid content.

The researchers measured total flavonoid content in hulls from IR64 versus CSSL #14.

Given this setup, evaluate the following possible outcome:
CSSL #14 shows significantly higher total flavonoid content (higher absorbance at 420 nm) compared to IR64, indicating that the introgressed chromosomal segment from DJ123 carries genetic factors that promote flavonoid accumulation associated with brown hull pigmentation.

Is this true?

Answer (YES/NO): YES